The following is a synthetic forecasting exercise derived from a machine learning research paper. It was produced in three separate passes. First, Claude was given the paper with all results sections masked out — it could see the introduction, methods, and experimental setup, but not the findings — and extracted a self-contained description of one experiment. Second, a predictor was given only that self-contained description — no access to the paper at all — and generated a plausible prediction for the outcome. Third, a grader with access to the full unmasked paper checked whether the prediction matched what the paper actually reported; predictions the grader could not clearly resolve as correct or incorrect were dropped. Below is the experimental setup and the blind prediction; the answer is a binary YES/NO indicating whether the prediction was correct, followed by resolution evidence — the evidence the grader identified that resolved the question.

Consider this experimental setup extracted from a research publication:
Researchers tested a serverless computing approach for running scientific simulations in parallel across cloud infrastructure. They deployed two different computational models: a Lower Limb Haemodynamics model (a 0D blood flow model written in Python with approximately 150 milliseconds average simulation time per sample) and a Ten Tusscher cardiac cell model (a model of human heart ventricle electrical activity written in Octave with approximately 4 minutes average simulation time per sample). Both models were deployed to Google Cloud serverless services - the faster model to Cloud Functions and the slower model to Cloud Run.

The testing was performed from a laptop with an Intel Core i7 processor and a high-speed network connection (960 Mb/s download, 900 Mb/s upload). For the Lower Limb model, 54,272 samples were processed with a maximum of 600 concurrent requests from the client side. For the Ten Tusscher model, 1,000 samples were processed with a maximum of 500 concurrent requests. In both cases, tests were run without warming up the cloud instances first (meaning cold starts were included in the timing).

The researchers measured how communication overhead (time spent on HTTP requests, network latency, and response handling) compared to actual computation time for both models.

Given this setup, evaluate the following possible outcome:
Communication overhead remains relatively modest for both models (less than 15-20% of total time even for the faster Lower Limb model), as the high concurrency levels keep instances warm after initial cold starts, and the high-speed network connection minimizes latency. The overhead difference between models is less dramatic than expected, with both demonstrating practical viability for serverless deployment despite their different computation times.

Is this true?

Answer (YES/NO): NO